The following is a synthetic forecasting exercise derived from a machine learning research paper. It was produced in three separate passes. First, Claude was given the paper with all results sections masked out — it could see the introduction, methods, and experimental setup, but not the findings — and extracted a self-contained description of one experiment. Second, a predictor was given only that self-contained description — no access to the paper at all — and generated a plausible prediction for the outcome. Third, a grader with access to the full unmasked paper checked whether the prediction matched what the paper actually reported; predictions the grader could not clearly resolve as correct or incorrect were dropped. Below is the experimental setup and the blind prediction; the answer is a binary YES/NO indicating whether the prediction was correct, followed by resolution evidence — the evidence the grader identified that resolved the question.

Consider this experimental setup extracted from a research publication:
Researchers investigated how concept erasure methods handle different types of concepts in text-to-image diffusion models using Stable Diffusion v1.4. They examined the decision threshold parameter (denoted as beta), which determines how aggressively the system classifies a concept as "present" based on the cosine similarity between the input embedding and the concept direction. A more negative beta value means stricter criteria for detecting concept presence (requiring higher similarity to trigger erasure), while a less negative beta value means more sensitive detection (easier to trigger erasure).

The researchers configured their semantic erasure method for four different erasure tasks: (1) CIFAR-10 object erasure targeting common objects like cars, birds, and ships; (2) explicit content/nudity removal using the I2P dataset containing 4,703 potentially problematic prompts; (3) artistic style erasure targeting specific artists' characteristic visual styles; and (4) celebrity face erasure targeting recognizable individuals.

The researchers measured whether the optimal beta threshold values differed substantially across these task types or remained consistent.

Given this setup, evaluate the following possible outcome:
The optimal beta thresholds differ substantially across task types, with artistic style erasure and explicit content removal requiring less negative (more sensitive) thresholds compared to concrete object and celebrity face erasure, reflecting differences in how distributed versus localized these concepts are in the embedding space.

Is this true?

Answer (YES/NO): NO